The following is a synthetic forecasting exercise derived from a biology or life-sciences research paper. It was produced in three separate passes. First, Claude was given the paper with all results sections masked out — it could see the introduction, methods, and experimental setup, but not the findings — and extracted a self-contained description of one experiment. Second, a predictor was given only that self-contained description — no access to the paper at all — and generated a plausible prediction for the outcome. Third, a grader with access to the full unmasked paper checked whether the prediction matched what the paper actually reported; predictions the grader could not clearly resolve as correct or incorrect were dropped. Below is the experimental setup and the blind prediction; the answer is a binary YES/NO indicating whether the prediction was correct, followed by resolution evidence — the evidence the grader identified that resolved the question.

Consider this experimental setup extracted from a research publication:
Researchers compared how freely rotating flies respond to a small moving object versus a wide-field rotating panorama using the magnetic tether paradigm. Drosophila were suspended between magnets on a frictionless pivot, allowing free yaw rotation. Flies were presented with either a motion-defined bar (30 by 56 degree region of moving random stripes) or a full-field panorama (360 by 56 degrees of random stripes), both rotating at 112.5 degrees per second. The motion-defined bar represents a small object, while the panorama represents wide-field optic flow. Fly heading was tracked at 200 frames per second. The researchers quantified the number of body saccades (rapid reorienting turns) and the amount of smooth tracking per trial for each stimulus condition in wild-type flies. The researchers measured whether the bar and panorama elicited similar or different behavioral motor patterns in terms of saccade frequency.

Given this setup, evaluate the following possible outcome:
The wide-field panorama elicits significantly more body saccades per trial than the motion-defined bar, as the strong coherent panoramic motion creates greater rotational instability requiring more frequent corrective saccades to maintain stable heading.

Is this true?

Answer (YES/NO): NO